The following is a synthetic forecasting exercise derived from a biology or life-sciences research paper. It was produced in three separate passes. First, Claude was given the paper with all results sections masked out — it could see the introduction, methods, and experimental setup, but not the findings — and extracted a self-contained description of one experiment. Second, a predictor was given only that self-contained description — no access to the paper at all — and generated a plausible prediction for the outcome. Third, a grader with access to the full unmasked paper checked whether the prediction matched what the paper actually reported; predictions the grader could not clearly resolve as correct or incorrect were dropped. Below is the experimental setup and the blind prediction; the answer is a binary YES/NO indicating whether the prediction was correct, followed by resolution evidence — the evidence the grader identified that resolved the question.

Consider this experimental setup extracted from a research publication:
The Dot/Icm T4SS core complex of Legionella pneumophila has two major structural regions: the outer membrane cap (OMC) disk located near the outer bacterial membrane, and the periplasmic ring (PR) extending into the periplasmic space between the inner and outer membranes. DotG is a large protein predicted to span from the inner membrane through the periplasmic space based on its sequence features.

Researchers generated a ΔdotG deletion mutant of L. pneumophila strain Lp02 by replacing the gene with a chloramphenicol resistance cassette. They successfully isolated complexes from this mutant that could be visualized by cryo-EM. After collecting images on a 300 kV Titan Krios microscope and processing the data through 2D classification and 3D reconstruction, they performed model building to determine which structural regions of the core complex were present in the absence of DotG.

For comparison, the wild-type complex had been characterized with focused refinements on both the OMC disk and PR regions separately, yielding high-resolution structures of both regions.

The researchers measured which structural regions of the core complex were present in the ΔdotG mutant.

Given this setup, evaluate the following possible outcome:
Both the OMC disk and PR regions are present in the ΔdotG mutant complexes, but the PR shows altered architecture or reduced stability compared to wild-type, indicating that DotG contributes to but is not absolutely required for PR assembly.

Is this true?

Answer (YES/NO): NO